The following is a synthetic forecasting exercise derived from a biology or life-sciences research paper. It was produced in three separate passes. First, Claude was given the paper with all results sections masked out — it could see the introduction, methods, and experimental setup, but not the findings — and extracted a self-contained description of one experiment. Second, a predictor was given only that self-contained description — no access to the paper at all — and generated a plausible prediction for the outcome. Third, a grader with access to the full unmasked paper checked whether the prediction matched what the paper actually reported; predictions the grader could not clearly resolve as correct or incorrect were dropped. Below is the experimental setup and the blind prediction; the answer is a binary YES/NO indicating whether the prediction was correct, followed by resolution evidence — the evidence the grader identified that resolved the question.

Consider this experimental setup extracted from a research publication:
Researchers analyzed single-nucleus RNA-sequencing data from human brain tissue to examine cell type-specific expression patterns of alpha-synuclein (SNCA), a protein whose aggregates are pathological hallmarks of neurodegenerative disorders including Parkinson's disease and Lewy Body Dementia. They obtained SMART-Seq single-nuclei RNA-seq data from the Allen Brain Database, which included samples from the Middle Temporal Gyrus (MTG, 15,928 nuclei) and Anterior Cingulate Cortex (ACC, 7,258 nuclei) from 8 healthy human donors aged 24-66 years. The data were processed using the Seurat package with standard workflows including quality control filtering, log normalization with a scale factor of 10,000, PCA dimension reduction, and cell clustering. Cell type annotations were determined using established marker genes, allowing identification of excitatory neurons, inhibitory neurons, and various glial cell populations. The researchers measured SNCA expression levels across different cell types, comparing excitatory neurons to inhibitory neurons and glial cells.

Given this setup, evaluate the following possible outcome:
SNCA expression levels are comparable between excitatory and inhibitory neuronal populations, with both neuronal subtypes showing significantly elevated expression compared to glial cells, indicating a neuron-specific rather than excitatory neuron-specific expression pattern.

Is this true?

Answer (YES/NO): NO